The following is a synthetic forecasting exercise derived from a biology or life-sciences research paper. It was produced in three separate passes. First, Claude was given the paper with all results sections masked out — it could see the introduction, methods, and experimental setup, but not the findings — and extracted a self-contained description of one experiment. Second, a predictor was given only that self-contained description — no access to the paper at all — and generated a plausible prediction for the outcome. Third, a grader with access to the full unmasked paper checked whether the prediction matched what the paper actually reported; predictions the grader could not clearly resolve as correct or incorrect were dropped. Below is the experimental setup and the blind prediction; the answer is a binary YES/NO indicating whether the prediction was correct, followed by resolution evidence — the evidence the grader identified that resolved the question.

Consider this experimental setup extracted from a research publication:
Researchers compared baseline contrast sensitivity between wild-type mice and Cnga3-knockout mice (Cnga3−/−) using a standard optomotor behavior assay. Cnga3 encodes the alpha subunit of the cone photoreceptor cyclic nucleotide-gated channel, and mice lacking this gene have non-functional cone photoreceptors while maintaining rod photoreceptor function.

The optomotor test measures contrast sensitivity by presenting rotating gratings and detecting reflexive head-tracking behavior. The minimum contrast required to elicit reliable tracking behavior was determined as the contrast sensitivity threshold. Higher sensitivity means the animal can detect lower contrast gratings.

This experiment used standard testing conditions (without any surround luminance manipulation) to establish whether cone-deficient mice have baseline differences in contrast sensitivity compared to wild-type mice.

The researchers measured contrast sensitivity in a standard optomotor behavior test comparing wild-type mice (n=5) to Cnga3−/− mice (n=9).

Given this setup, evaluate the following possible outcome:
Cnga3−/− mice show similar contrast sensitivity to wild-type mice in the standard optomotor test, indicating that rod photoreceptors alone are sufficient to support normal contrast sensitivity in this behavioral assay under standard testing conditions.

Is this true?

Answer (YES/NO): NO